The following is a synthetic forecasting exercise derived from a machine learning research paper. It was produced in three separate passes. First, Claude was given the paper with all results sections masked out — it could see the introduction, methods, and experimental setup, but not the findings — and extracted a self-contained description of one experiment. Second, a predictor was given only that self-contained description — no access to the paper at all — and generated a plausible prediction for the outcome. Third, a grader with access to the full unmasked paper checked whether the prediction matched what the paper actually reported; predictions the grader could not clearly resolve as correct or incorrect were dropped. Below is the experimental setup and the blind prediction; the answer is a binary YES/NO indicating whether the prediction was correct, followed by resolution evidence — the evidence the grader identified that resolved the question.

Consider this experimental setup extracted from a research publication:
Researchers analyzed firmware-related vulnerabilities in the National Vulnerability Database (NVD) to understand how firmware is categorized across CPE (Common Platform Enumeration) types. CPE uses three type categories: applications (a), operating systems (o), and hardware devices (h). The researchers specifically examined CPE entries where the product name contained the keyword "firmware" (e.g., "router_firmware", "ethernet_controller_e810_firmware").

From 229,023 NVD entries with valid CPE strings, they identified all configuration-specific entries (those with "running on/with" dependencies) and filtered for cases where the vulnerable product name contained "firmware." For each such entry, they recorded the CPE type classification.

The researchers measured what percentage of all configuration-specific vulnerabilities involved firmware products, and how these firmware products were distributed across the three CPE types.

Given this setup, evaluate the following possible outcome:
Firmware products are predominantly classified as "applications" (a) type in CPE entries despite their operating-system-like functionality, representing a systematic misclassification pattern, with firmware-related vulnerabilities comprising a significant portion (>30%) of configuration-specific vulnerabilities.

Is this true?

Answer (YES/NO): NO